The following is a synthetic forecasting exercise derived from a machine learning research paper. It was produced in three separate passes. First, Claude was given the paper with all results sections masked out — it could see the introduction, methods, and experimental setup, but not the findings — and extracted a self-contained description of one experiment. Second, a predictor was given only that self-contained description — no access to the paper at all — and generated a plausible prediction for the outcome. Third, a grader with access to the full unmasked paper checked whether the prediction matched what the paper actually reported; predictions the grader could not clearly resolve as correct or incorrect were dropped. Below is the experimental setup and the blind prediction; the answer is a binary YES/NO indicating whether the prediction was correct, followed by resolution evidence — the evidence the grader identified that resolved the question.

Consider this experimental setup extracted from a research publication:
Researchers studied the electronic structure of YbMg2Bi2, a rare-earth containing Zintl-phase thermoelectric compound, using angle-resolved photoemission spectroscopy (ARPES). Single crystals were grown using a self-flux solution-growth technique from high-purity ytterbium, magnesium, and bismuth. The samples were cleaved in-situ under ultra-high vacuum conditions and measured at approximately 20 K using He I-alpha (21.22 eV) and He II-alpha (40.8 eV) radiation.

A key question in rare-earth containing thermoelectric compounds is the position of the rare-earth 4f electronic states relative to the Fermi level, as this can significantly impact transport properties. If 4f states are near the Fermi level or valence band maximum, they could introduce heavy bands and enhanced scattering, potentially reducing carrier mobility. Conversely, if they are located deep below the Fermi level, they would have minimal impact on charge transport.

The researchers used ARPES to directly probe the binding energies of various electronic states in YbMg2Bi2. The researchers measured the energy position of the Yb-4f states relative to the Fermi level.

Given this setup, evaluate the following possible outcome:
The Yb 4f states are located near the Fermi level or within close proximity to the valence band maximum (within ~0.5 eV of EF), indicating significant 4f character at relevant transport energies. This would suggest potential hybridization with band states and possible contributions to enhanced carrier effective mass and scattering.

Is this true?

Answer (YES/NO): NO